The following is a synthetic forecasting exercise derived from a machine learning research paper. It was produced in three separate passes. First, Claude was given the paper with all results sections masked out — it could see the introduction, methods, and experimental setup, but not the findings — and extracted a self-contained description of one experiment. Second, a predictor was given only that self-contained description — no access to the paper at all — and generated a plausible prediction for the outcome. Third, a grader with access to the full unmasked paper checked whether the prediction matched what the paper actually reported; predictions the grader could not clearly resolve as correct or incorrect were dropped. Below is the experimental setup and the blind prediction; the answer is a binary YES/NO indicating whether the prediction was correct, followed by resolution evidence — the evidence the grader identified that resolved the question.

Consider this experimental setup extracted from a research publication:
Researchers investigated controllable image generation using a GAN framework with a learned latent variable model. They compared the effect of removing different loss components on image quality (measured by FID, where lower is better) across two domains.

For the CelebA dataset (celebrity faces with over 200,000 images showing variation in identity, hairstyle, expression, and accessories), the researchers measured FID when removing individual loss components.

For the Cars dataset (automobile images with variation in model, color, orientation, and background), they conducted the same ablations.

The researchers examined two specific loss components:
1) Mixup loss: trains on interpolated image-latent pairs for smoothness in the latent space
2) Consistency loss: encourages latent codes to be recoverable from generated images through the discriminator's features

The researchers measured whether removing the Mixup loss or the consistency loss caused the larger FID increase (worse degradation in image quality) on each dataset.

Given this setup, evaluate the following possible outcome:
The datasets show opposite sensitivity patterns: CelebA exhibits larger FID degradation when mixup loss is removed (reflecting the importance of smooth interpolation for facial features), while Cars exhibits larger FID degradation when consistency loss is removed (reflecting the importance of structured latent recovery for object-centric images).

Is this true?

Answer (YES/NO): NO